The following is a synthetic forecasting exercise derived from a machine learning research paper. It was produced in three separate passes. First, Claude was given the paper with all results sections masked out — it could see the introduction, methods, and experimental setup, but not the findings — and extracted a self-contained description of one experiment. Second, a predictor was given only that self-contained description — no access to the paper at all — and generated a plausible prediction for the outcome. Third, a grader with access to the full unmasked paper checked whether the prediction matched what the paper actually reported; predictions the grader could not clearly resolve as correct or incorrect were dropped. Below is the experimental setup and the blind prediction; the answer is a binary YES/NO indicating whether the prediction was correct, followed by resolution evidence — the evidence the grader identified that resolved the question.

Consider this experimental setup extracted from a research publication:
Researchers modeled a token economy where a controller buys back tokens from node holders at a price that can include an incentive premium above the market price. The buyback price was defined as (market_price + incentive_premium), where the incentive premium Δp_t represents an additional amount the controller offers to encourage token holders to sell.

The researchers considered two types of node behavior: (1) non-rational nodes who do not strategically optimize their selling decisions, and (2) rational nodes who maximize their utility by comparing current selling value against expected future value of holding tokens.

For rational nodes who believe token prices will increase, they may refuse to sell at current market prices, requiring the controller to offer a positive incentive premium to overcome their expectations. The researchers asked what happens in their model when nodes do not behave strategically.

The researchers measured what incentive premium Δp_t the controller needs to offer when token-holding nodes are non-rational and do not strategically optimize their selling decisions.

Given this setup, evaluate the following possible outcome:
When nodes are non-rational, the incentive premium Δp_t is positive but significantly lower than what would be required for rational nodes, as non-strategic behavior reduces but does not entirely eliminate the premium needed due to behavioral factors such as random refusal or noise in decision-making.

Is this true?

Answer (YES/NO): NO